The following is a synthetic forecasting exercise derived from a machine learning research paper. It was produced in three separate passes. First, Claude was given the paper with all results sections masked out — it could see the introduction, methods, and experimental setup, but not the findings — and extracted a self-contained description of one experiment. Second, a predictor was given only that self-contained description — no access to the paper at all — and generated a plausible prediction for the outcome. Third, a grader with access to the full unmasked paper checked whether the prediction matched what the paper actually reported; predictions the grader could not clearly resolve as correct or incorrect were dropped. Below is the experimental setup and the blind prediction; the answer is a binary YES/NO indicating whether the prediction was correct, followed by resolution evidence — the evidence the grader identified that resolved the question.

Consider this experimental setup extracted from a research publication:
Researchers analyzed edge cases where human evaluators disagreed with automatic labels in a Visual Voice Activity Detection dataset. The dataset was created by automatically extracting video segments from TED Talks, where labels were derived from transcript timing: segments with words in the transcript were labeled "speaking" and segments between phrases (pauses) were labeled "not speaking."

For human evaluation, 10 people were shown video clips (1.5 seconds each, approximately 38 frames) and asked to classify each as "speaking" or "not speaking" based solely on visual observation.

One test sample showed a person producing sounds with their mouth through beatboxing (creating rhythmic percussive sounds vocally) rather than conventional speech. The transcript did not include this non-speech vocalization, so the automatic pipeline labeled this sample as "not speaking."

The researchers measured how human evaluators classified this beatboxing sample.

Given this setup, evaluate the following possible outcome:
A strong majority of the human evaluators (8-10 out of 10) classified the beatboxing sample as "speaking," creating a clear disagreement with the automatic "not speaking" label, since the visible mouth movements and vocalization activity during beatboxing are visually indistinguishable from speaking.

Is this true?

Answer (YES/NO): YES